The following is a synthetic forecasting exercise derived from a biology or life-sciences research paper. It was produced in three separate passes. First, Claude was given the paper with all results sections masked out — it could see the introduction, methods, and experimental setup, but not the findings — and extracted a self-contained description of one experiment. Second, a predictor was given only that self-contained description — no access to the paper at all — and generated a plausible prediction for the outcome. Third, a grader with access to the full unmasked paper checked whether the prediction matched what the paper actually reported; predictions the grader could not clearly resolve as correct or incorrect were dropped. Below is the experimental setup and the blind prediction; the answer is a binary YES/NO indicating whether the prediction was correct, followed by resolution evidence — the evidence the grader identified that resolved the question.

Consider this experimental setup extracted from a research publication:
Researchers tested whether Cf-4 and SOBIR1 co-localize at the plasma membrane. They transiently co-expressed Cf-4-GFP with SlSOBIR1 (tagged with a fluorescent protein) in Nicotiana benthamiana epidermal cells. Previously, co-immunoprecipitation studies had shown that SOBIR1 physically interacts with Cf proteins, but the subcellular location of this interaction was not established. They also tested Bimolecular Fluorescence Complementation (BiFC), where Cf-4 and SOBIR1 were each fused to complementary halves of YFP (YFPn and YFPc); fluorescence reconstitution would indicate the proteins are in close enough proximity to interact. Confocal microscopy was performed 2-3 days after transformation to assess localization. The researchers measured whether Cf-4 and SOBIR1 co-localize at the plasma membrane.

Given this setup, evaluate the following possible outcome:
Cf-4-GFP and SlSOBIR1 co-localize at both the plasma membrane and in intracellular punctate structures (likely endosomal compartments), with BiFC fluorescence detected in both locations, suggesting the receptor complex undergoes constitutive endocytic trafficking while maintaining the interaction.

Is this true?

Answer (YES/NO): NO